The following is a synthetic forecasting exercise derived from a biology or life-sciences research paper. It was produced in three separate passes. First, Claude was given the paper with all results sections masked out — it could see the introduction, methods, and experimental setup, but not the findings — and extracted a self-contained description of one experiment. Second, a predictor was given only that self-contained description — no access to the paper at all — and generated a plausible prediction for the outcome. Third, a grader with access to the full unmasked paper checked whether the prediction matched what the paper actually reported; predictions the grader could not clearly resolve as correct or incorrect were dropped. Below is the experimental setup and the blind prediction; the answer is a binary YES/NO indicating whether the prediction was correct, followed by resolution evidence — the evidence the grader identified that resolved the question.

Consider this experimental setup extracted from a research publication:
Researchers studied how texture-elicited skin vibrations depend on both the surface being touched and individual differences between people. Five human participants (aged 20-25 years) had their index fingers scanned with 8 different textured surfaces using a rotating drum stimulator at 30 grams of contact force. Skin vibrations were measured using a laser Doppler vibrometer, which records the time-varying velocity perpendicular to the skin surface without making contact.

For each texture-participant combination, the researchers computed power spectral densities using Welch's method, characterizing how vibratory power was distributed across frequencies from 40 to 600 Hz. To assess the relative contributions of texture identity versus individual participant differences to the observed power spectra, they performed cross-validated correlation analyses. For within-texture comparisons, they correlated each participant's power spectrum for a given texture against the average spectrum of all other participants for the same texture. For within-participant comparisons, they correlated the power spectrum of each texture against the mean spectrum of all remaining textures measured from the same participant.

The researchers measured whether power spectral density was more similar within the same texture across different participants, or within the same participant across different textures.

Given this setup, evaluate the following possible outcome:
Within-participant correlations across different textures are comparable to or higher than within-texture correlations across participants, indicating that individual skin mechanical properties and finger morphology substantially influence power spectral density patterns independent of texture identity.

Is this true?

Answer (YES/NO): NO